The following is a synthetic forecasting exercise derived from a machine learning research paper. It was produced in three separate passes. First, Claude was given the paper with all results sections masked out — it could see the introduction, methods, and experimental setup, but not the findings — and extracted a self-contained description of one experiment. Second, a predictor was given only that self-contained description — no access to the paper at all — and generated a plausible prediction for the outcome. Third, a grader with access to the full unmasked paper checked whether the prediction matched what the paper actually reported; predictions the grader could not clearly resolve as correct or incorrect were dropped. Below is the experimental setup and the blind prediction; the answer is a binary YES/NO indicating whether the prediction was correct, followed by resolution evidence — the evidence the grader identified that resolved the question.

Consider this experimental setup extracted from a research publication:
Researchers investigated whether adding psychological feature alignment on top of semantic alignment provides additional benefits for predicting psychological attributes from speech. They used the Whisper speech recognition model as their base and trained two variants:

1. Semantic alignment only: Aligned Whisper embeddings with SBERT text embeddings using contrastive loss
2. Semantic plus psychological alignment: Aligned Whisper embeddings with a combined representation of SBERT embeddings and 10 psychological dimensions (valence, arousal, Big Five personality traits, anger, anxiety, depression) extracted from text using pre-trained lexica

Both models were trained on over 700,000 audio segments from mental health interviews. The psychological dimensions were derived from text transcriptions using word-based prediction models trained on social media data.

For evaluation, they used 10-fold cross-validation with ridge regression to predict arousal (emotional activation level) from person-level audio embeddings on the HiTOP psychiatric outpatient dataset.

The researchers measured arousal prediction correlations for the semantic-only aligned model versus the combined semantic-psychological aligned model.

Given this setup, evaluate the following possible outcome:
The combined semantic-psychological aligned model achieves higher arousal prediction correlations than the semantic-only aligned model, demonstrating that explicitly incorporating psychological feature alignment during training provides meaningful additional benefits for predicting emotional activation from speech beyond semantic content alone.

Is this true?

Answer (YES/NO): YES